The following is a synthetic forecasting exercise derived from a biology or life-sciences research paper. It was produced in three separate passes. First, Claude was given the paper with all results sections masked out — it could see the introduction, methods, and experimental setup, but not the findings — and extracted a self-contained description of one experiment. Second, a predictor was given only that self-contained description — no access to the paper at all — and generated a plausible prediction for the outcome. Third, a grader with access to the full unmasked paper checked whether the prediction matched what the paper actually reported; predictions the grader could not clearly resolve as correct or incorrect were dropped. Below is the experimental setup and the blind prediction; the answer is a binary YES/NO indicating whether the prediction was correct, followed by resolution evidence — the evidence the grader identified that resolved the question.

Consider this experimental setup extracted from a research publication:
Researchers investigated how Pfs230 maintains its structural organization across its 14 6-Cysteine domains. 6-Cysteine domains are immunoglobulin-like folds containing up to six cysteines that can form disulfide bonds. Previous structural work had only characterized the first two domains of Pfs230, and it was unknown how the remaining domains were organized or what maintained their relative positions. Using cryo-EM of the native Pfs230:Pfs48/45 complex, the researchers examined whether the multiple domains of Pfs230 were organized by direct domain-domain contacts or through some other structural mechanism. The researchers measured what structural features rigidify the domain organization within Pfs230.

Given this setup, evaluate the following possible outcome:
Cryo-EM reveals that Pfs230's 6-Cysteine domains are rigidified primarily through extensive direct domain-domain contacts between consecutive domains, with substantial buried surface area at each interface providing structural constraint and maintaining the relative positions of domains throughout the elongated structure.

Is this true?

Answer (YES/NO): NO